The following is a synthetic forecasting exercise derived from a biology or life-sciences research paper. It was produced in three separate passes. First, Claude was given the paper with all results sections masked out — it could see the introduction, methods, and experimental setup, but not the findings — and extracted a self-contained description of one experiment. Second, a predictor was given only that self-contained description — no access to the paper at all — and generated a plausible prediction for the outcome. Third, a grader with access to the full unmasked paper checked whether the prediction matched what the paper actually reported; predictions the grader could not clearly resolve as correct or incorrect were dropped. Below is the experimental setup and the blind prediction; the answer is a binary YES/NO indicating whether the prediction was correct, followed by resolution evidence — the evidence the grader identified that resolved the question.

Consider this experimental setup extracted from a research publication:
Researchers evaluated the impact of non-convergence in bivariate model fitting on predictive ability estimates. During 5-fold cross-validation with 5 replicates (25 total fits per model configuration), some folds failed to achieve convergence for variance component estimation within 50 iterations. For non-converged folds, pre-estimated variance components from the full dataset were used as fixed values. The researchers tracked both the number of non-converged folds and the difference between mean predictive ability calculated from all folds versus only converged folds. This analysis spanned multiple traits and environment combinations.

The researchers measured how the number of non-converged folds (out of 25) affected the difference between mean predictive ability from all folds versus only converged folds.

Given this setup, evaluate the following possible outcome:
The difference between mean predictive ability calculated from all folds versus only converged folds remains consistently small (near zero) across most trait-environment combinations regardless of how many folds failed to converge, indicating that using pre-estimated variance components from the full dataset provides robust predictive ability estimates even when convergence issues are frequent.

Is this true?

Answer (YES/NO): NO